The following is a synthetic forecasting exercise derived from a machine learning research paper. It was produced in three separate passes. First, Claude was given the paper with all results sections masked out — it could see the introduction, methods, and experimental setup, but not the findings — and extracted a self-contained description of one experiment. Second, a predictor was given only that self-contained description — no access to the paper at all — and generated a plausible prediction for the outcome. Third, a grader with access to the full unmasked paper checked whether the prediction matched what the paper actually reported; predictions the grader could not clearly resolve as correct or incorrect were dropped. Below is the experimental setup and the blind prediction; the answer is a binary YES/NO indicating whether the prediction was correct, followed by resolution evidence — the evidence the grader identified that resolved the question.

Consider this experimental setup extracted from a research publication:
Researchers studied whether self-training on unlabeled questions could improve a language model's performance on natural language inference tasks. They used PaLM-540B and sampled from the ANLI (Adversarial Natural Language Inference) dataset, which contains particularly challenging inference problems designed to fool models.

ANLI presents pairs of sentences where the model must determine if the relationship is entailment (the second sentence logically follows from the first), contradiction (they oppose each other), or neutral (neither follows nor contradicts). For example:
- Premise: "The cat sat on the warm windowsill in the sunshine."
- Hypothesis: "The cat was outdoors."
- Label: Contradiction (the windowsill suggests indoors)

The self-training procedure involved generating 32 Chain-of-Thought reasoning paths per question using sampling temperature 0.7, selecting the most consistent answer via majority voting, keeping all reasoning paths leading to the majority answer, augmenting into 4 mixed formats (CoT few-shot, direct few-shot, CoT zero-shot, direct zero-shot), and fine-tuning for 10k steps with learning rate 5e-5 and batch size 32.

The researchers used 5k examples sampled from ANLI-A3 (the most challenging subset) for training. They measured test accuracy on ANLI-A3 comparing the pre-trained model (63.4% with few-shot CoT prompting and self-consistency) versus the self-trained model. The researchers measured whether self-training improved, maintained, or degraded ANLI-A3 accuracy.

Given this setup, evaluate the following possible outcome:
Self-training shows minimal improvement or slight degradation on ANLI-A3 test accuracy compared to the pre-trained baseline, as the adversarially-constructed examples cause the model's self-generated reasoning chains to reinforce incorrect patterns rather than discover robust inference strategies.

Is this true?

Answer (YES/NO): NO